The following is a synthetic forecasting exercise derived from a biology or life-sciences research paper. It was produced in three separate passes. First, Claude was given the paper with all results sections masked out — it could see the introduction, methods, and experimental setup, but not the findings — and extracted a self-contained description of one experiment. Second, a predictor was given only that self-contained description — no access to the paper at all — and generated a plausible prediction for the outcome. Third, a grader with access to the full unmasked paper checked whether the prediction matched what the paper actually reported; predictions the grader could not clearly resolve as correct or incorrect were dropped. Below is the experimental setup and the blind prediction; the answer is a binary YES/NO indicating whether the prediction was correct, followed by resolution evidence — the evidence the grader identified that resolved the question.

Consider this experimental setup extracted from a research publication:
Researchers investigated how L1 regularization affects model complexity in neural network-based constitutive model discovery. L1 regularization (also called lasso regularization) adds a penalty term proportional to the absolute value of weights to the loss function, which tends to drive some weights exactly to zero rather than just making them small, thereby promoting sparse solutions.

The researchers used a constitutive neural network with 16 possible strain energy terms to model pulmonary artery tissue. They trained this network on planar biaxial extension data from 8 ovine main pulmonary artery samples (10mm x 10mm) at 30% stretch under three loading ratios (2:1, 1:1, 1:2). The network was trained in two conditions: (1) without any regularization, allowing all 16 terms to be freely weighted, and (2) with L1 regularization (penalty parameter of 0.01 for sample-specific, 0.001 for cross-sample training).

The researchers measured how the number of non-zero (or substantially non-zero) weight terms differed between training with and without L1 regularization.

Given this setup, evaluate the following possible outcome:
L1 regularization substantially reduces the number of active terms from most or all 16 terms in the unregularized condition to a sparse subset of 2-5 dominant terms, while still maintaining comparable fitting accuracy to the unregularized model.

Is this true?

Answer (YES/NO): NO